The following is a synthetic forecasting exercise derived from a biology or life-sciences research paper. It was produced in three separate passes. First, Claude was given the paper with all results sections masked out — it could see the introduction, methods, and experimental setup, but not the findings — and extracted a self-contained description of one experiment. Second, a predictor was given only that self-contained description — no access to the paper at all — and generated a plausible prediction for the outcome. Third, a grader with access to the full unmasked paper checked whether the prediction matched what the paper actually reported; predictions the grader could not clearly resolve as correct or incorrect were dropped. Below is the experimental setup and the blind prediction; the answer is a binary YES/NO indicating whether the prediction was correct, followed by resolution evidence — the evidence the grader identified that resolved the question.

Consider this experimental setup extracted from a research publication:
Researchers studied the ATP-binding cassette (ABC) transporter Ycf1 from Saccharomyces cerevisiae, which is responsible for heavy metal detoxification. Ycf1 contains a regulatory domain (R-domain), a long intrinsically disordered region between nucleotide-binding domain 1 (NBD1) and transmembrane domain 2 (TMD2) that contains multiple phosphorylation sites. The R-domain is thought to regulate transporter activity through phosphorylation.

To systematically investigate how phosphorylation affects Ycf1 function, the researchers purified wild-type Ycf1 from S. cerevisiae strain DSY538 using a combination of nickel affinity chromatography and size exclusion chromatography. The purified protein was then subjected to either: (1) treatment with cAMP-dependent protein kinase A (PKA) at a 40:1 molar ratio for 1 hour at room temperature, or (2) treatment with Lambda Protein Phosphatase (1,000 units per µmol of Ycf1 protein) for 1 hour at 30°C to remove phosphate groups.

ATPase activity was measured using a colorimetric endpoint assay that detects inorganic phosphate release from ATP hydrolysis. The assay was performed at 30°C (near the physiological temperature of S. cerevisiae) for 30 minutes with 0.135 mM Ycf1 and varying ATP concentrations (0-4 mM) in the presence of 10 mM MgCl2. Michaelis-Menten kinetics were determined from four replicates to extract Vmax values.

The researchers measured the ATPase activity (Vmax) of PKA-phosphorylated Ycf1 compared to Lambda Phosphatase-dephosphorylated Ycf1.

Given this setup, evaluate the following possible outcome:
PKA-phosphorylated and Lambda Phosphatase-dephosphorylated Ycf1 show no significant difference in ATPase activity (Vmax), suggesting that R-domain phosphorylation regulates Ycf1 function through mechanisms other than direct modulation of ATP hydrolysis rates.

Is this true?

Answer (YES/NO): NO